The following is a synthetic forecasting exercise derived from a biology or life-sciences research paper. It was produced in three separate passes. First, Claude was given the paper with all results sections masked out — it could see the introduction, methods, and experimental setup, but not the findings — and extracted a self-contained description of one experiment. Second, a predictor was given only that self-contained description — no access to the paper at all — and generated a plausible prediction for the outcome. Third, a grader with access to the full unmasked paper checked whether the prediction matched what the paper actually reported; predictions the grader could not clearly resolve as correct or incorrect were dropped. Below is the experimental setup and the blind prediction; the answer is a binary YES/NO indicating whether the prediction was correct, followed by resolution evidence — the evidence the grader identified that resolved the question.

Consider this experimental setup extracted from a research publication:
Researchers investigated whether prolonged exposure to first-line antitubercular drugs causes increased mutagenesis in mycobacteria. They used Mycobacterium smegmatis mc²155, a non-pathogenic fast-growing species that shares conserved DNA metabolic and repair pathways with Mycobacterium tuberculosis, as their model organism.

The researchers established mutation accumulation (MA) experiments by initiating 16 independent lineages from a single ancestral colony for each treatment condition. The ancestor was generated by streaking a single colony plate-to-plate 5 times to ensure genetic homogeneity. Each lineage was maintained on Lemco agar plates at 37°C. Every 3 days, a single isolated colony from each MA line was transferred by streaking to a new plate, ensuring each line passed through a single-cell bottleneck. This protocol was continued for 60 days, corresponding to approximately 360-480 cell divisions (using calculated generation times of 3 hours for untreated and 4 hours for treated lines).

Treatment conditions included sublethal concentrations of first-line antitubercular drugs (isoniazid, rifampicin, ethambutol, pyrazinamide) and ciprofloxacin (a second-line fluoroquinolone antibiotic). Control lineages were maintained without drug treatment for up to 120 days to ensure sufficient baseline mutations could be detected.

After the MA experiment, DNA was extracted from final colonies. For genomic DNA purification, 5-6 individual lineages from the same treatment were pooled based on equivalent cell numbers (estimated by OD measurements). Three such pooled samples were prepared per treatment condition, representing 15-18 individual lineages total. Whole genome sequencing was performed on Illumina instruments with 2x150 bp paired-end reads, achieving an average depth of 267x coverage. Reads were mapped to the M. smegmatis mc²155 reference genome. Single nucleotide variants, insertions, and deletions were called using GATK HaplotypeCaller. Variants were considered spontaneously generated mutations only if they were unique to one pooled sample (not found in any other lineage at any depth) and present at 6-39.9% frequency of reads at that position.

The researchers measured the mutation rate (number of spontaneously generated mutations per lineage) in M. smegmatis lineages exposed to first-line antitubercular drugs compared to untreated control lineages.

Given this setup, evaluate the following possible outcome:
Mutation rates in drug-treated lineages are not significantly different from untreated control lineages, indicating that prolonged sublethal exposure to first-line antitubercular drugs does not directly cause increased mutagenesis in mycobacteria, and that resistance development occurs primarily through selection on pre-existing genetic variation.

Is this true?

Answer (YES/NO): YES